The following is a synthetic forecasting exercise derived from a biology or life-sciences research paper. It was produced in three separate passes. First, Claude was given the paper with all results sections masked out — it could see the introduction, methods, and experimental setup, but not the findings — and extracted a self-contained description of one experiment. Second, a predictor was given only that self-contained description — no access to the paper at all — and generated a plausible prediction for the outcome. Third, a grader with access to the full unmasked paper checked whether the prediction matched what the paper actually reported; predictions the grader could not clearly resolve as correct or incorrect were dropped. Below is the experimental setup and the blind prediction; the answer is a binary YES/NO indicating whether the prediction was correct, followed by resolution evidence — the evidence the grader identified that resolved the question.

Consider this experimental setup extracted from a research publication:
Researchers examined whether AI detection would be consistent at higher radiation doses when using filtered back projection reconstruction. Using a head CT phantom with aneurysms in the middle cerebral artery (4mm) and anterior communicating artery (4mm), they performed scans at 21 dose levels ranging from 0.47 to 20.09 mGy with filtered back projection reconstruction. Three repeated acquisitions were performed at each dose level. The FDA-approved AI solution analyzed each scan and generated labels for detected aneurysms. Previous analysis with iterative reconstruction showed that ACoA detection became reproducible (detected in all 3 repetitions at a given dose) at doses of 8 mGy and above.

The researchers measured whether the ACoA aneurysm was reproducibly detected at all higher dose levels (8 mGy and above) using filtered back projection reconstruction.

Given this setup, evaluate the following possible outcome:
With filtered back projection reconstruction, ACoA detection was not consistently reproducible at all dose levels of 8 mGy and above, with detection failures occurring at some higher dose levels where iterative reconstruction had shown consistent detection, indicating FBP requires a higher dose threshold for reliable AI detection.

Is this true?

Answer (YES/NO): NO